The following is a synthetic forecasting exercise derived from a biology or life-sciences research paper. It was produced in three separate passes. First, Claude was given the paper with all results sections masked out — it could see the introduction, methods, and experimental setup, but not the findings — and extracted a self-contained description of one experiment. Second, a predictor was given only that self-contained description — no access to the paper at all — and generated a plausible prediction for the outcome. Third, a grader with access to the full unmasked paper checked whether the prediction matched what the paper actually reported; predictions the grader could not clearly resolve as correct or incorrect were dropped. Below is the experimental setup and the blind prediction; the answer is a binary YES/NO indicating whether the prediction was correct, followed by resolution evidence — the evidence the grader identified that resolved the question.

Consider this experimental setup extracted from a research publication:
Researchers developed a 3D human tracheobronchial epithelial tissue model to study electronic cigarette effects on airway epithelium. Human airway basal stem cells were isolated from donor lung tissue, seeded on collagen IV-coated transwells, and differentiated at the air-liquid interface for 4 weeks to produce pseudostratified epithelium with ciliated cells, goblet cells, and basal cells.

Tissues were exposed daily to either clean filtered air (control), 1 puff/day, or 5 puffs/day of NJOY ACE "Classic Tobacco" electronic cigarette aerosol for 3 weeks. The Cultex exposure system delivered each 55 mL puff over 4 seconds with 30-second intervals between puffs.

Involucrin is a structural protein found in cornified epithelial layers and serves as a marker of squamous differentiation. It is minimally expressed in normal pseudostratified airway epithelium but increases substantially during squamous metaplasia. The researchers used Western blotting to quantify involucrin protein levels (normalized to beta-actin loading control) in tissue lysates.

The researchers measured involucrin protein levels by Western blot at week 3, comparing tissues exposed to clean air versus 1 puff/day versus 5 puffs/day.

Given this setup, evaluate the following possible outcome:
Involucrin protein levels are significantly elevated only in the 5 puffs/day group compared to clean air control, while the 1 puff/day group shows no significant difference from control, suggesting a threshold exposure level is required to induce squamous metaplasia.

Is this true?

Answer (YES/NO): NO